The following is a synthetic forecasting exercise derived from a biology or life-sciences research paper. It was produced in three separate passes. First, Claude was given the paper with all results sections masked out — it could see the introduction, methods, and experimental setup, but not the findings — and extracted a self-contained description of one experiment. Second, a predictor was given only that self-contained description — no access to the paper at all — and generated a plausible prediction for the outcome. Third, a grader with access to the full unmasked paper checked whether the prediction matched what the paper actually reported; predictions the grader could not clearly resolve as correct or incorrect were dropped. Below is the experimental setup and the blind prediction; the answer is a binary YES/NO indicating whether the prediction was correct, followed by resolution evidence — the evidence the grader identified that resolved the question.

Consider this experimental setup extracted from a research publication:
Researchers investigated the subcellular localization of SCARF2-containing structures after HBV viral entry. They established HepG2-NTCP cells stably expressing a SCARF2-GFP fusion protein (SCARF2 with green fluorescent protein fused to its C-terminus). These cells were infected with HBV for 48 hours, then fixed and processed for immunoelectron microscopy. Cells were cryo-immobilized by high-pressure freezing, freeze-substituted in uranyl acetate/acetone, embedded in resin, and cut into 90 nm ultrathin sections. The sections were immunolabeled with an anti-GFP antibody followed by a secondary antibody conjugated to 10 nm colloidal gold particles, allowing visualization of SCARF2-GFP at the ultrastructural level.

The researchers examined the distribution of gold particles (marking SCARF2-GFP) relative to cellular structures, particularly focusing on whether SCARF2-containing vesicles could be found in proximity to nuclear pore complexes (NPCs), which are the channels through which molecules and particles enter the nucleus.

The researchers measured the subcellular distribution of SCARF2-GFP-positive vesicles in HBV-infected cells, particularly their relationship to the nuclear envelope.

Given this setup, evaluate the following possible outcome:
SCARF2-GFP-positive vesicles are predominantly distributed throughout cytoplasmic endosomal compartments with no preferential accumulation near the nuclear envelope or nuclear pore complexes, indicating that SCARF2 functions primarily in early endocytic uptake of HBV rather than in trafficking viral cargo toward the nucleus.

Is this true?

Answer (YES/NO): NO